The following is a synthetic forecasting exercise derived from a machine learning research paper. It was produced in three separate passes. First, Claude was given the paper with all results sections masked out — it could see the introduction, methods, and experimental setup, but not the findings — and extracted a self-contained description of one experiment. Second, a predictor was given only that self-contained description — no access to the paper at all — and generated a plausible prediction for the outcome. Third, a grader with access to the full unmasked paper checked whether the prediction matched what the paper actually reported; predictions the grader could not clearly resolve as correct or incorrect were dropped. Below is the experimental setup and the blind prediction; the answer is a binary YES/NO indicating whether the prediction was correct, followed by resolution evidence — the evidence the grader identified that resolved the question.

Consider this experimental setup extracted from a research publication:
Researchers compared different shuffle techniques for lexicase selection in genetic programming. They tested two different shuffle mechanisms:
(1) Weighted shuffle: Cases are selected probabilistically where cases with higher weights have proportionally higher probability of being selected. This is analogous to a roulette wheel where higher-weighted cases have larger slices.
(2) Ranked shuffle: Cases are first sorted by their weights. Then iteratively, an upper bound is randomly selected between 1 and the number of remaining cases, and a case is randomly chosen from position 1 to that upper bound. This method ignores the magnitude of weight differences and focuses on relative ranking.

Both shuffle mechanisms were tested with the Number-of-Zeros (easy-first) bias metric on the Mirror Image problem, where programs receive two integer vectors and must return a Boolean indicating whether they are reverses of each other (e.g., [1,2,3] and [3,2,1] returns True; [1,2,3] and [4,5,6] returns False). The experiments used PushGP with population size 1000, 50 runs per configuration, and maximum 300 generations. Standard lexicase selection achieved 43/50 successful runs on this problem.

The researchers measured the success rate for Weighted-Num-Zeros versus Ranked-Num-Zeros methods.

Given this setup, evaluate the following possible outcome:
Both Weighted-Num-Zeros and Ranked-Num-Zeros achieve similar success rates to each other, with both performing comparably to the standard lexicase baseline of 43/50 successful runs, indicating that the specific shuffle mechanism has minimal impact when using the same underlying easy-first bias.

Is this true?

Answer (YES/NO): NO